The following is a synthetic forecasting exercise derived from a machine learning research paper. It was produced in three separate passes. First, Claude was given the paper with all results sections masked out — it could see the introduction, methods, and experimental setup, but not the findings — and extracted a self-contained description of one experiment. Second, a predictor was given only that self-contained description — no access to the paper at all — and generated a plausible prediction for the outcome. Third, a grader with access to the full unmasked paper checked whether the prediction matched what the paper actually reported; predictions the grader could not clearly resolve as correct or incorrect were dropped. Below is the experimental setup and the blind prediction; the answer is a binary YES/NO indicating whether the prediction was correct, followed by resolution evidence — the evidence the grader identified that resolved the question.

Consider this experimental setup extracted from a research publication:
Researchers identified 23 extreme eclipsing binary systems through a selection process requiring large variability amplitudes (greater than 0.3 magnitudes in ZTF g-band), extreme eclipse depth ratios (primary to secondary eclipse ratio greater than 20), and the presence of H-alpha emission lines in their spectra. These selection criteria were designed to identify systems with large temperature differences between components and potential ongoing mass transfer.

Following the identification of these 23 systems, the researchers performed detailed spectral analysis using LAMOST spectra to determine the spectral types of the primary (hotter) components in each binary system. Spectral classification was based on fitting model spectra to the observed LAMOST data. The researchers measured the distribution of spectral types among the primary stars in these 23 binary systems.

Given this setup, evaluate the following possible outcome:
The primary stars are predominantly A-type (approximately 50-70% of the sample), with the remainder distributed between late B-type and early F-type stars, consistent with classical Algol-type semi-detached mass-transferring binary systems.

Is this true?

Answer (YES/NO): NO